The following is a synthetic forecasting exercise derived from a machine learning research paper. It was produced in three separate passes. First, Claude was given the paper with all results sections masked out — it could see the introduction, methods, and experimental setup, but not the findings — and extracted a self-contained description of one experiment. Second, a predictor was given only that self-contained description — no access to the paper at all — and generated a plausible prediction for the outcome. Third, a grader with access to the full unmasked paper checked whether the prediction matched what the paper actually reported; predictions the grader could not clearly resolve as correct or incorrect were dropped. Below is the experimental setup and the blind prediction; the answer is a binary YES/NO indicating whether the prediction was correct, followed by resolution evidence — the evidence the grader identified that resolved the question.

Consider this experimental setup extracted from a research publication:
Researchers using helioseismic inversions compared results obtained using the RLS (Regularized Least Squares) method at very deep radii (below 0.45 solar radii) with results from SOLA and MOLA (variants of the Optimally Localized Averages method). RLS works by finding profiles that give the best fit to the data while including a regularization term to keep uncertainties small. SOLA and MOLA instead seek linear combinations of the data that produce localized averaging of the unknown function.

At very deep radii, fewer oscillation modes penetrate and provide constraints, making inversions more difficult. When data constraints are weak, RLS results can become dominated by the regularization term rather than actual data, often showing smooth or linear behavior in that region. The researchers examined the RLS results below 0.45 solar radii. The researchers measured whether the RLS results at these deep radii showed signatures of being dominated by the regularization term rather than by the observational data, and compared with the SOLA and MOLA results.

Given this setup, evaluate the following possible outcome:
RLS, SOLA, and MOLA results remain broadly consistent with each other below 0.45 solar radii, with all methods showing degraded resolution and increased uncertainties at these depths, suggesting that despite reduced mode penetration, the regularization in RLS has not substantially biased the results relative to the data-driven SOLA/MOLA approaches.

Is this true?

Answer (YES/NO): NO